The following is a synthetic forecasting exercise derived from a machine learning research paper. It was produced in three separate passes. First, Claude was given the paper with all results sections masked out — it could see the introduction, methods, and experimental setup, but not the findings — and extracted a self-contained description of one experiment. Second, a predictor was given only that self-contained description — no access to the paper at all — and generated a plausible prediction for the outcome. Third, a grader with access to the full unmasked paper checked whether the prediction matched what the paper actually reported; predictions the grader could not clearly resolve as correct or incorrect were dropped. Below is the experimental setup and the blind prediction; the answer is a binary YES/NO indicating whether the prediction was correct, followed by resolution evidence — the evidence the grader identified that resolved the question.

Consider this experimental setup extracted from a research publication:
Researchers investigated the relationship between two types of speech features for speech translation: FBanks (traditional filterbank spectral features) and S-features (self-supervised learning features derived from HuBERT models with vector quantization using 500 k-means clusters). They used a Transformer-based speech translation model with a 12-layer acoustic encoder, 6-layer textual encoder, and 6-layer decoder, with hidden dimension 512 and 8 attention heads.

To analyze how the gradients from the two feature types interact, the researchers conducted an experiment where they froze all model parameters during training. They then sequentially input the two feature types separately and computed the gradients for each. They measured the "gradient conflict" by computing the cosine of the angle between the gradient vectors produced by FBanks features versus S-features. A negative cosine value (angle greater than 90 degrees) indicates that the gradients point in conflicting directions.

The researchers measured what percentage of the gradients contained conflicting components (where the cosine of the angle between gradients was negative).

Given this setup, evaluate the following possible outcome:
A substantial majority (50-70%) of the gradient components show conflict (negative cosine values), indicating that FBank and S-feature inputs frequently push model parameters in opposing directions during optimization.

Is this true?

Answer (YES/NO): NO